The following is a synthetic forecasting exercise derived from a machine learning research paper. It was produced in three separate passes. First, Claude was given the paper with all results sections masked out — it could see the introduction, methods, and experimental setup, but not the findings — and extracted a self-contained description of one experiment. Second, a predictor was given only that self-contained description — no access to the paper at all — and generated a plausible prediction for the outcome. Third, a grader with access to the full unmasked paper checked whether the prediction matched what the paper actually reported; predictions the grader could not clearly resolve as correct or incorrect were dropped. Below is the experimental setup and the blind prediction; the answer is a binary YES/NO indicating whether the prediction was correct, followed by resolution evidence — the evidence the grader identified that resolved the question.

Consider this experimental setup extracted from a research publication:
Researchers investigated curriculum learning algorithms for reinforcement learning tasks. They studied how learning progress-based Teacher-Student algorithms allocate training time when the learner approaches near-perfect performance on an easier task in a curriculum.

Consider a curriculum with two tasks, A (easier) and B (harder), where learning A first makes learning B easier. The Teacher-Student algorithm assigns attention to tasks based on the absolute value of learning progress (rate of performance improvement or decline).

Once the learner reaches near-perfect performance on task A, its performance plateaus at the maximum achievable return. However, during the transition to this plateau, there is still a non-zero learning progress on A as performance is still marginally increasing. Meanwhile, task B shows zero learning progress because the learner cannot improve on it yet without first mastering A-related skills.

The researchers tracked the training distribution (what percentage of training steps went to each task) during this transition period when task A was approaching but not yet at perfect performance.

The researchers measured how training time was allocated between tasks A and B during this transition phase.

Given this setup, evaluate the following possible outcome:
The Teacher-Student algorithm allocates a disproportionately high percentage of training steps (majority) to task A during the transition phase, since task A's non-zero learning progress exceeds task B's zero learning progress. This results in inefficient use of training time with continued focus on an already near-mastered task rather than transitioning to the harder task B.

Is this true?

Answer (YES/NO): YES